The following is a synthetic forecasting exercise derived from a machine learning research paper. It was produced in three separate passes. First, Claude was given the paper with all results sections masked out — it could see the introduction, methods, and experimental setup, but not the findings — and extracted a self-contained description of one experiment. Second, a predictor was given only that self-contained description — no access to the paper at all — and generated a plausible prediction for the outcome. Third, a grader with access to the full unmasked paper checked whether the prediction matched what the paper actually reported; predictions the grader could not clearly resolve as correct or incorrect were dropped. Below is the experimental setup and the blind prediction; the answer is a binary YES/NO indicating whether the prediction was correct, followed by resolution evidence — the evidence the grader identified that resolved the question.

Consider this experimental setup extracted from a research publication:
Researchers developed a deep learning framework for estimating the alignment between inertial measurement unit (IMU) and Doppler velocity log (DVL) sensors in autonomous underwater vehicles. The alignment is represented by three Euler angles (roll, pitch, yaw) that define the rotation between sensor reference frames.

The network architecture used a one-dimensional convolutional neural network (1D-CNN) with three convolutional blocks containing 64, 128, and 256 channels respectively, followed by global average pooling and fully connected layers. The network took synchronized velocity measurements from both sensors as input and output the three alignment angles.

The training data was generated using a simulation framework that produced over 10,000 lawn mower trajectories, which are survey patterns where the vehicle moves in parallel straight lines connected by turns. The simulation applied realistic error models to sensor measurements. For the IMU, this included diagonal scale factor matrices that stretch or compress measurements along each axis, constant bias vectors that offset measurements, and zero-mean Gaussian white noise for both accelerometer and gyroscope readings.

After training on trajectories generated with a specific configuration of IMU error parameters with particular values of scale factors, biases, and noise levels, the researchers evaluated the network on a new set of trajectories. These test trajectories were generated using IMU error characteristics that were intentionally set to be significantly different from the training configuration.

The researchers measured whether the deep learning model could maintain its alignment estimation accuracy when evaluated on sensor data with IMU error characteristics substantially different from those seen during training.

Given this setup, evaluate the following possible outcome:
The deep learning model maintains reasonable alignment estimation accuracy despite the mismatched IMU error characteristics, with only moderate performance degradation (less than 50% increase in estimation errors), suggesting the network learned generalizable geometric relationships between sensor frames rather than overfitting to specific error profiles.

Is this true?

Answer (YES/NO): NO